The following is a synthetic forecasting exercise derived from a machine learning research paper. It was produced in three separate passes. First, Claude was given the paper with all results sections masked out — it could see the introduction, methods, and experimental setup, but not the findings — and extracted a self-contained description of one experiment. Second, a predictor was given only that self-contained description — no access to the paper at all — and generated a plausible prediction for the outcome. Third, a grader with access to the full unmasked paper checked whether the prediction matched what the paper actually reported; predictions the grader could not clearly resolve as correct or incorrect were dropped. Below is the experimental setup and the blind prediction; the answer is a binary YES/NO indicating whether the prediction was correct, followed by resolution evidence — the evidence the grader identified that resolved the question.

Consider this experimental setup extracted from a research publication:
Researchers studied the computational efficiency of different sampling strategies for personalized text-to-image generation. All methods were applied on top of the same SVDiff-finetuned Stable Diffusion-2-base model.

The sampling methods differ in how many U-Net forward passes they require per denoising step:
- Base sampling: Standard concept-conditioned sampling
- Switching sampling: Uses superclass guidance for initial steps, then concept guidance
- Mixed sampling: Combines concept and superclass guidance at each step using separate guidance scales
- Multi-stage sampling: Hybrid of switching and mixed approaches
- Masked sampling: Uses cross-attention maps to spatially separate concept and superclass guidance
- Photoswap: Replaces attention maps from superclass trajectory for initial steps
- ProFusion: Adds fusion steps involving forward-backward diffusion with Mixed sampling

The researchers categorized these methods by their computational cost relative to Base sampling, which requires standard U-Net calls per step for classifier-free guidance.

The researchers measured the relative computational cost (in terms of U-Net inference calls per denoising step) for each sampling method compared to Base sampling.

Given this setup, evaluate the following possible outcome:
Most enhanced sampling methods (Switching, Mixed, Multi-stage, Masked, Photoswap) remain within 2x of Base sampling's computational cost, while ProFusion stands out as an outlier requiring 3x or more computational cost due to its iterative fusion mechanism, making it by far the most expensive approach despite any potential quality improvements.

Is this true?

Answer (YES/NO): YES